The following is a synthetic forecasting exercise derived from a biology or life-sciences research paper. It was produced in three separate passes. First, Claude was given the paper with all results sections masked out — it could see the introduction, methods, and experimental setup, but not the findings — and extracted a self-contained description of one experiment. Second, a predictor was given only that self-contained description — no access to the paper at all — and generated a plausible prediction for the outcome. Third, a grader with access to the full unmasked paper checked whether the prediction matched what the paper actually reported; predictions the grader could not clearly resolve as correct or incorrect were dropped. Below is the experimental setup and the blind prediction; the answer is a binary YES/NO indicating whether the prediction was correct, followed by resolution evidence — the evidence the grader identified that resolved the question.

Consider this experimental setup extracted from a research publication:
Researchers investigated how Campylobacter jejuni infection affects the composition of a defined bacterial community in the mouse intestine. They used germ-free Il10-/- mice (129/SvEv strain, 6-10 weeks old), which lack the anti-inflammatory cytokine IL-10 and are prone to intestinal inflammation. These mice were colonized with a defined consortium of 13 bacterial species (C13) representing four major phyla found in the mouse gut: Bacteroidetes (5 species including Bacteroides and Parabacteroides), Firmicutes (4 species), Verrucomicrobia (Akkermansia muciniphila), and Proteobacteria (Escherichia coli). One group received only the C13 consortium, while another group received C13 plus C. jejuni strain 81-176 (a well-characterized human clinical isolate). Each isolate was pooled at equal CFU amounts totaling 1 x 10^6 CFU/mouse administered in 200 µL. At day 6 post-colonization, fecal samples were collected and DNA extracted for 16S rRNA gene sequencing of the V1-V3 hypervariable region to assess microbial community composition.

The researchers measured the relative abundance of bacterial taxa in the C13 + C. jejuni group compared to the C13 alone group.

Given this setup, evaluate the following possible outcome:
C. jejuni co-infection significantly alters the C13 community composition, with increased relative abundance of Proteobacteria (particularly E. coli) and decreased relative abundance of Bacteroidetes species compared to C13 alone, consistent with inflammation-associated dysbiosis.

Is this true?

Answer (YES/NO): YES